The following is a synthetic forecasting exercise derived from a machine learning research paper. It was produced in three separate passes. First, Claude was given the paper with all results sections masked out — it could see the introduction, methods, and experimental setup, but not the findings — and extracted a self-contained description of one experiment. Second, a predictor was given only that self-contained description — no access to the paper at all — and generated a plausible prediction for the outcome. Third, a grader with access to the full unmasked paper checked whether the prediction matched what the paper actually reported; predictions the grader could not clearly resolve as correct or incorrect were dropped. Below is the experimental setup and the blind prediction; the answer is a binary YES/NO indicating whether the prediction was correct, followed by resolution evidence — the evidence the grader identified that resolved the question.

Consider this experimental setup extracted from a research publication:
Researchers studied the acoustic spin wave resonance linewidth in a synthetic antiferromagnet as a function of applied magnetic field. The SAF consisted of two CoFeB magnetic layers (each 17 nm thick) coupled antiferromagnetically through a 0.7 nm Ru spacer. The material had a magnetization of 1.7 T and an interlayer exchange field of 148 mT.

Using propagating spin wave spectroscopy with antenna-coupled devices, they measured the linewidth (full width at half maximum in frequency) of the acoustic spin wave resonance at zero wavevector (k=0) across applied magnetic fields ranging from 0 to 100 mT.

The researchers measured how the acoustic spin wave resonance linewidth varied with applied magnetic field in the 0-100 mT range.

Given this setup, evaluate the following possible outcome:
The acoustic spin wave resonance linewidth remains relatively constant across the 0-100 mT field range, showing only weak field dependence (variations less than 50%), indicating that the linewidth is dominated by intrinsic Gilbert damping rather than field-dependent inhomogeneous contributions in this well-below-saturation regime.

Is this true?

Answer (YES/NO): YES